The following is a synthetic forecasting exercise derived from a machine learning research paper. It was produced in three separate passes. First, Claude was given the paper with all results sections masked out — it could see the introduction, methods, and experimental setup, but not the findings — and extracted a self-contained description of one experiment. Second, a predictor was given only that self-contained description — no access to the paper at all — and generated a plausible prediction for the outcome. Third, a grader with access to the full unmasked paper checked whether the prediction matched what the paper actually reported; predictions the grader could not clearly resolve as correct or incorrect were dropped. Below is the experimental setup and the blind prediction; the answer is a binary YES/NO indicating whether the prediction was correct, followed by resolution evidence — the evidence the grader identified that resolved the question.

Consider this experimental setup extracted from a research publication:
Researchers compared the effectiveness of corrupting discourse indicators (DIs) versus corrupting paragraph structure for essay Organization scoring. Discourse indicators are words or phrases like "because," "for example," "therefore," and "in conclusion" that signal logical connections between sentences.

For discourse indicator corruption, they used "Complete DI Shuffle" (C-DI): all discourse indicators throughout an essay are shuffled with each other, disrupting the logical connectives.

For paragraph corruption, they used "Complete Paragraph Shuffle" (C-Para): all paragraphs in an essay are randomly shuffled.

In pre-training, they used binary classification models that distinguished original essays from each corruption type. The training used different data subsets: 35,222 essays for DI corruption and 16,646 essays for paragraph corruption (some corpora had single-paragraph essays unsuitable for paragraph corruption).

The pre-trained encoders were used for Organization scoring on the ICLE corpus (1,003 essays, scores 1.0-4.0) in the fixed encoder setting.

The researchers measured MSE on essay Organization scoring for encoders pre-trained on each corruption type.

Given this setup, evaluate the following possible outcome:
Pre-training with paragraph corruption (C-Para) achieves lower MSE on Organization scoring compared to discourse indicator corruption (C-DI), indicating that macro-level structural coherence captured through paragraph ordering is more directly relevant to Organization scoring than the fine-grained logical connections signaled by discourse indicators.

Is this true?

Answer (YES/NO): YES